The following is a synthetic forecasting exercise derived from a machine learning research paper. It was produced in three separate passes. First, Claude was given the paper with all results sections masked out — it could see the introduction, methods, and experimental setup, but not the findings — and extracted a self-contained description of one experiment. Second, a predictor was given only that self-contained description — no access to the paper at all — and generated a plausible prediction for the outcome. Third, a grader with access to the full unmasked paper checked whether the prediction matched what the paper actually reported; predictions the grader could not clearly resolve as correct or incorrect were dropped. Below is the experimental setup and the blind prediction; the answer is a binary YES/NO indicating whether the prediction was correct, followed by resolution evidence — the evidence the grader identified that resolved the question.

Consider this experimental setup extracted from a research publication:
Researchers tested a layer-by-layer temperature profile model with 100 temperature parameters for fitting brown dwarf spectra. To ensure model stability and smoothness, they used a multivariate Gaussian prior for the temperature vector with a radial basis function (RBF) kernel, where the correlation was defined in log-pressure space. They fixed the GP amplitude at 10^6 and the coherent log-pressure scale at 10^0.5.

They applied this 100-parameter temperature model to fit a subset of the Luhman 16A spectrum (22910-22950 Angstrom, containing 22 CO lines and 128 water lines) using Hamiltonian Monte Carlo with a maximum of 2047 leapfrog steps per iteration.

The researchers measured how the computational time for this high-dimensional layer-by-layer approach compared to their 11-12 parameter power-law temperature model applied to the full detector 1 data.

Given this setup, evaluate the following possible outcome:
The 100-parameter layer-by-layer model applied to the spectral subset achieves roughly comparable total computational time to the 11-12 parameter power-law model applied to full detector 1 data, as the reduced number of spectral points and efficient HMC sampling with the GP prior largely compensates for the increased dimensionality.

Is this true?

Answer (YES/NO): YES